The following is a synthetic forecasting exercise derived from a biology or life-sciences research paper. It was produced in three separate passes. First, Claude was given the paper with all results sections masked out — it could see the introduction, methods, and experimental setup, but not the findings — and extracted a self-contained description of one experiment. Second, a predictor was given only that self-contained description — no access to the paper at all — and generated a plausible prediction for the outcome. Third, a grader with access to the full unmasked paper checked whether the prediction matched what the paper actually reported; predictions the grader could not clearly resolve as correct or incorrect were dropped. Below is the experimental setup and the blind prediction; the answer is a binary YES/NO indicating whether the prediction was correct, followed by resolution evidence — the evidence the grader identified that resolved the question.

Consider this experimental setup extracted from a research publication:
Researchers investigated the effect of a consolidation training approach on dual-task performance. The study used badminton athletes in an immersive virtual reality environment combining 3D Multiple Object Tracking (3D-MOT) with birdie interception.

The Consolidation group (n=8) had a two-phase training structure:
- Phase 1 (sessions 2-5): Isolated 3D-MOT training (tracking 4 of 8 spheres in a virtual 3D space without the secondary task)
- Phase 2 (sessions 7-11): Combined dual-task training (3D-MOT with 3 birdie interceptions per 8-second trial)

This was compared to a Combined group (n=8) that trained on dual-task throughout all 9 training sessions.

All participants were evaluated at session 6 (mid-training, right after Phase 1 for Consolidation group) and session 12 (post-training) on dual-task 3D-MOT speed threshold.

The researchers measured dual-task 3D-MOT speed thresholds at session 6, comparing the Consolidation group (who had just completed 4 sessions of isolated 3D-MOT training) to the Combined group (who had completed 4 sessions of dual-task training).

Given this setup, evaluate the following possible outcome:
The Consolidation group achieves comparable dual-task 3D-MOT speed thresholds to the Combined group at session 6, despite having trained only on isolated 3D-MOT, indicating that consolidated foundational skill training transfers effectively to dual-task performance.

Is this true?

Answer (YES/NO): YES